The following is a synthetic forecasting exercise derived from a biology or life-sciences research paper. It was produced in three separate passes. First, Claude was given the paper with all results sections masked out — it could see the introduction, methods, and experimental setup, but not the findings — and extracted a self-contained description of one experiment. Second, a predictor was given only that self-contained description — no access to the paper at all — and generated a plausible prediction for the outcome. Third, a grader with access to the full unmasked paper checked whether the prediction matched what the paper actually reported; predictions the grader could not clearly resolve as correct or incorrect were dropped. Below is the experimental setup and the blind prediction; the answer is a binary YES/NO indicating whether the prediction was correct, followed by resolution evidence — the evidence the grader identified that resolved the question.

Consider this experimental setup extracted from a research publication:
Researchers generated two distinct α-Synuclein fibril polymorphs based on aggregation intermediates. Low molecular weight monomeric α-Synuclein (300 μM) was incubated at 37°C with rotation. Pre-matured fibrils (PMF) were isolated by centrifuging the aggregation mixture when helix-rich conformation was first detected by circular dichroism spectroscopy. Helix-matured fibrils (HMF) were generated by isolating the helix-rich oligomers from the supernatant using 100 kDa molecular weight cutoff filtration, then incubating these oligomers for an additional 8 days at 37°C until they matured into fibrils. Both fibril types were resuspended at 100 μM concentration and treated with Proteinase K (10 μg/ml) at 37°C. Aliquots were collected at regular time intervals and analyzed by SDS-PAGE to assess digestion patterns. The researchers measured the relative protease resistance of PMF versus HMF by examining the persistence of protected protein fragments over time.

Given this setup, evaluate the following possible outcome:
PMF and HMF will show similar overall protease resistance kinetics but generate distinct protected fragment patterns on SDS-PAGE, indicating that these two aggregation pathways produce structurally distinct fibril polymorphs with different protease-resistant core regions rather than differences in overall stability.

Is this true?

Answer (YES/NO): NO